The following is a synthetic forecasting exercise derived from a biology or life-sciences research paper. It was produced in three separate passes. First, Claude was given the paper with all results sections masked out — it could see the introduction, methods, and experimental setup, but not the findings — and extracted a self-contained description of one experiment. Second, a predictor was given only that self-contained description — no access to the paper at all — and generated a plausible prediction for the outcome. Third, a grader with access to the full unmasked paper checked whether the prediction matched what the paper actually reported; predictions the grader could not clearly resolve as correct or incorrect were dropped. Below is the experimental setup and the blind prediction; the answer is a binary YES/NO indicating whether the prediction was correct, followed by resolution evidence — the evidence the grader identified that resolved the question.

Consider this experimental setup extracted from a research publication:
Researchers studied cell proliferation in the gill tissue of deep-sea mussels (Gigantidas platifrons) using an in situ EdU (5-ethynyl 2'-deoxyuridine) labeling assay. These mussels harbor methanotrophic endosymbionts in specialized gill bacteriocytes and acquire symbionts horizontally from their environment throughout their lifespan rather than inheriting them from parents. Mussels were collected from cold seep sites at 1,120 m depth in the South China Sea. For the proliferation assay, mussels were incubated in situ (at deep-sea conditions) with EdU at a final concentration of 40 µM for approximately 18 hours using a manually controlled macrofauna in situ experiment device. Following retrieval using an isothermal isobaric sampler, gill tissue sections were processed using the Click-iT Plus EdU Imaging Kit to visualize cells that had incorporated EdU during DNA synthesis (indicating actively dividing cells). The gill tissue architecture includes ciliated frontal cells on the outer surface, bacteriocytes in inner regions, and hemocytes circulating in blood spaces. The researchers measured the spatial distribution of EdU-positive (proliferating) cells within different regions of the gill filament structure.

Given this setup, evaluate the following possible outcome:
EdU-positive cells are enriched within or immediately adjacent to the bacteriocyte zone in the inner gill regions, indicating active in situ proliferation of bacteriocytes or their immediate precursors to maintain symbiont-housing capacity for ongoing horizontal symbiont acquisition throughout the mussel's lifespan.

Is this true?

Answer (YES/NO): NO